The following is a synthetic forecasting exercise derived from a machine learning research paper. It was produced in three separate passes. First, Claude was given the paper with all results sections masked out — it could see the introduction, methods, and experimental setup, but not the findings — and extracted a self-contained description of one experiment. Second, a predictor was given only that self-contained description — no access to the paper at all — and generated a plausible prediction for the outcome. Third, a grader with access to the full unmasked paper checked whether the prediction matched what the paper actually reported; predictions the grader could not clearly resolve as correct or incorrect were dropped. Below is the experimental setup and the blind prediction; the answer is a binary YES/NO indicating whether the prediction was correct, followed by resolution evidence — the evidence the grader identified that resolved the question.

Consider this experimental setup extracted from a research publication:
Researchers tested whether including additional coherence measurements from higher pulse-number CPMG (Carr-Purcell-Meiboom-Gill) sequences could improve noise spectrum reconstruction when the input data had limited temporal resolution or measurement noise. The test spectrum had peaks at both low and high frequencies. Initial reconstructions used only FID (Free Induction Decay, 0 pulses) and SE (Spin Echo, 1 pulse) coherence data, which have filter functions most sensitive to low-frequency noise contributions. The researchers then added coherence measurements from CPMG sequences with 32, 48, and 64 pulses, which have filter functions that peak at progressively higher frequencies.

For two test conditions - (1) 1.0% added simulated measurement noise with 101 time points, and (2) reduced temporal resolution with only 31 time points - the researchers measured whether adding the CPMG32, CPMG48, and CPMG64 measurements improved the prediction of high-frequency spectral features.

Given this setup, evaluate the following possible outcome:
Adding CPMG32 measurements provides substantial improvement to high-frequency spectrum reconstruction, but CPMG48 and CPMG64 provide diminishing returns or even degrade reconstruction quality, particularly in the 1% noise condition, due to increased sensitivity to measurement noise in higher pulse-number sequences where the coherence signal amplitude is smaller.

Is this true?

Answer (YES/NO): NO